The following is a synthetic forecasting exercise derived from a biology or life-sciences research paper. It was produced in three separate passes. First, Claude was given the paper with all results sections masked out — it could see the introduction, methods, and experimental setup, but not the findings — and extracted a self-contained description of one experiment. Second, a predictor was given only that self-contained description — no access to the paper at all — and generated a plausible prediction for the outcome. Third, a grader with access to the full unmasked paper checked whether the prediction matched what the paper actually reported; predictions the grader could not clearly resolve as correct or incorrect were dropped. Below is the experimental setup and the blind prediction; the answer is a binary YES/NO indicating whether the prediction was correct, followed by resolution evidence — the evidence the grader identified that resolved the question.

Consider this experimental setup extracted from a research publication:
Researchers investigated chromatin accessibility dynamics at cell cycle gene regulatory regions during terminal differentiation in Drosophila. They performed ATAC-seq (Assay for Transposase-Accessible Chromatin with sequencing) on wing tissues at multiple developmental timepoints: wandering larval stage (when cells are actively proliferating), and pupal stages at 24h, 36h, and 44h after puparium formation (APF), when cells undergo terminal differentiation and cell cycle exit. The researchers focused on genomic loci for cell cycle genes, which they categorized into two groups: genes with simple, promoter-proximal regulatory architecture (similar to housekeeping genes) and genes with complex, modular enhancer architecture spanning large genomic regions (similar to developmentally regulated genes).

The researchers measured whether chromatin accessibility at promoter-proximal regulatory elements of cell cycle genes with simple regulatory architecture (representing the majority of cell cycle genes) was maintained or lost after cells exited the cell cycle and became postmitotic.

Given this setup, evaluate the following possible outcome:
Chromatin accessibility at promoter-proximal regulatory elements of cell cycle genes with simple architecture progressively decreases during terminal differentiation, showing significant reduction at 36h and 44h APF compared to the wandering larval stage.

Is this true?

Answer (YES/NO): NO